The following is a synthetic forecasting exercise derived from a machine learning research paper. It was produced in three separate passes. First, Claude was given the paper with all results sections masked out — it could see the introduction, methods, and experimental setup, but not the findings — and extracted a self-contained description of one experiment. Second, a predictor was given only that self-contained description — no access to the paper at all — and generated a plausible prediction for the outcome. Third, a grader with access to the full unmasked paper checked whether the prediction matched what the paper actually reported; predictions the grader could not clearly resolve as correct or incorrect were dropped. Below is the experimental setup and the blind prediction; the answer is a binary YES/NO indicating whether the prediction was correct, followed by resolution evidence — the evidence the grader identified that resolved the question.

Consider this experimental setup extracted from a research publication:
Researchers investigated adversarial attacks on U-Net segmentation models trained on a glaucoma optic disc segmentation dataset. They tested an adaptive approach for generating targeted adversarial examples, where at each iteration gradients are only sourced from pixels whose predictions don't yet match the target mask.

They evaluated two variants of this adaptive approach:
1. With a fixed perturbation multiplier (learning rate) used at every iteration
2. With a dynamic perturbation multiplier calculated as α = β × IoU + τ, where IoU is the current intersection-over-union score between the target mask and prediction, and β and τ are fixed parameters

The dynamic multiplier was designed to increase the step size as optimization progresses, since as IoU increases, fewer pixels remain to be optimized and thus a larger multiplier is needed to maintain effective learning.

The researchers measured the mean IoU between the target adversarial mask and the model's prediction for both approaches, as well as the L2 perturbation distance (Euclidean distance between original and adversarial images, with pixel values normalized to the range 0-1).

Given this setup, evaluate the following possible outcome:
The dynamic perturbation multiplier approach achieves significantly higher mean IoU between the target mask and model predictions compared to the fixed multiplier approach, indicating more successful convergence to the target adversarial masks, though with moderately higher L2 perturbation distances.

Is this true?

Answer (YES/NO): NO